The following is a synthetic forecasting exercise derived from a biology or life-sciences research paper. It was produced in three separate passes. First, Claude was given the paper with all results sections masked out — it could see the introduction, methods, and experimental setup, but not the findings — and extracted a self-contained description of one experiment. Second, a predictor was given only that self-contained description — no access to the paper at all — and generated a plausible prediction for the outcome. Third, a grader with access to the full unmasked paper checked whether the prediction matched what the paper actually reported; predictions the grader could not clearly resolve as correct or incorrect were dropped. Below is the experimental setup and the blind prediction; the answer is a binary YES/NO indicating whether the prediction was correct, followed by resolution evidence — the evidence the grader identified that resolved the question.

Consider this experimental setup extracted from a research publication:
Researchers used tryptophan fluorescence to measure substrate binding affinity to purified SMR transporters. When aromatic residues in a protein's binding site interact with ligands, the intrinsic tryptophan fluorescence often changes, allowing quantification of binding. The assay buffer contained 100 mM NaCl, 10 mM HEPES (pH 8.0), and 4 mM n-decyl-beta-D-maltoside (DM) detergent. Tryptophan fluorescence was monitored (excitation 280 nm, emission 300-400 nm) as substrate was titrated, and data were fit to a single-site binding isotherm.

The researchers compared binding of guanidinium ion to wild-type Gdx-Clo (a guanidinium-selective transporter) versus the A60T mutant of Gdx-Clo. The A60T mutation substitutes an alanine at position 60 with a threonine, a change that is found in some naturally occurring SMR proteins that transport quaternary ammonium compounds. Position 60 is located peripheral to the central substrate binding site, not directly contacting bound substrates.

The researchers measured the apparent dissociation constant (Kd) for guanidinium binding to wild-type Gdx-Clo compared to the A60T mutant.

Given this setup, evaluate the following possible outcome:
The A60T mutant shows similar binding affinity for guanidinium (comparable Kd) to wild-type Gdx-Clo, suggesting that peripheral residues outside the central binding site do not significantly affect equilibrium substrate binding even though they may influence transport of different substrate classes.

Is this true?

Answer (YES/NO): YES